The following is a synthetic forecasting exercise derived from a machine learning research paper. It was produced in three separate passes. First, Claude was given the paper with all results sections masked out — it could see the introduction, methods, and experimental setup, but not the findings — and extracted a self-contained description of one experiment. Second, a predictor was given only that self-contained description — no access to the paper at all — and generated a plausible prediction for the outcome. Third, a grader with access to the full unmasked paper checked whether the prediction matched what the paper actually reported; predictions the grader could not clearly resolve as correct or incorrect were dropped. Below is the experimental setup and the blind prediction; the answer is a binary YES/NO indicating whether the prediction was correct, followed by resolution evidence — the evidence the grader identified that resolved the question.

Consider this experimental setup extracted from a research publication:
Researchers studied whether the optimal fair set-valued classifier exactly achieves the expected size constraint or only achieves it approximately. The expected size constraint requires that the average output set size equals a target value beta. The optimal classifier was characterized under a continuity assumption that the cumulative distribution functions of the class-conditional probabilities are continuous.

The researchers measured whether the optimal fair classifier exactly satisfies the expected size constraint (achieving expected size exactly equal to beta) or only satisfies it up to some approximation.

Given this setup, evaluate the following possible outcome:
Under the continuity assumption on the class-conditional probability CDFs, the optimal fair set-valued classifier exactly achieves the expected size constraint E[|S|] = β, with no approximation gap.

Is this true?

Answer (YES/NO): YES